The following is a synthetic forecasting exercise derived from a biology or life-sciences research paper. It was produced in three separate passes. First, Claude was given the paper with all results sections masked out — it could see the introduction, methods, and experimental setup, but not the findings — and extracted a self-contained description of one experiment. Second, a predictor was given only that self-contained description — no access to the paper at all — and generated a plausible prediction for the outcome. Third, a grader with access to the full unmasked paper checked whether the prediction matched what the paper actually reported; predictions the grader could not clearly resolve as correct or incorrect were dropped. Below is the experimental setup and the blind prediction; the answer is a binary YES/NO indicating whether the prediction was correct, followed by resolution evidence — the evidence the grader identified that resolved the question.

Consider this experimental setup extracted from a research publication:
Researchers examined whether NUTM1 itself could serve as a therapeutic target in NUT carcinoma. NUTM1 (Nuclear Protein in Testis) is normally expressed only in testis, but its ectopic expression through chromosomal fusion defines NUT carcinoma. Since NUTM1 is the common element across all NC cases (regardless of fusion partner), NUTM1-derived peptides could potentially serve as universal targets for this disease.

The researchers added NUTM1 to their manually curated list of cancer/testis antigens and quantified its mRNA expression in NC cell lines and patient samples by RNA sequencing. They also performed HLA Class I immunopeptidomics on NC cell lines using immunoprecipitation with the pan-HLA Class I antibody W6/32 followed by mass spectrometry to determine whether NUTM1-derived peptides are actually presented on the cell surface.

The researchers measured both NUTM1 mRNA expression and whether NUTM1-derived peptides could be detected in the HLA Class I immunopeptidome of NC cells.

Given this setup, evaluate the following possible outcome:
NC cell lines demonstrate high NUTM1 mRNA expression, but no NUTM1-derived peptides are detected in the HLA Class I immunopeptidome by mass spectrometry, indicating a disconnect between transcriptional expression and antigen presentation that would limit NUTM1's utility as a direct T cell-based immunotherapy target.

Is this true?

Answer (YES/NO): NO